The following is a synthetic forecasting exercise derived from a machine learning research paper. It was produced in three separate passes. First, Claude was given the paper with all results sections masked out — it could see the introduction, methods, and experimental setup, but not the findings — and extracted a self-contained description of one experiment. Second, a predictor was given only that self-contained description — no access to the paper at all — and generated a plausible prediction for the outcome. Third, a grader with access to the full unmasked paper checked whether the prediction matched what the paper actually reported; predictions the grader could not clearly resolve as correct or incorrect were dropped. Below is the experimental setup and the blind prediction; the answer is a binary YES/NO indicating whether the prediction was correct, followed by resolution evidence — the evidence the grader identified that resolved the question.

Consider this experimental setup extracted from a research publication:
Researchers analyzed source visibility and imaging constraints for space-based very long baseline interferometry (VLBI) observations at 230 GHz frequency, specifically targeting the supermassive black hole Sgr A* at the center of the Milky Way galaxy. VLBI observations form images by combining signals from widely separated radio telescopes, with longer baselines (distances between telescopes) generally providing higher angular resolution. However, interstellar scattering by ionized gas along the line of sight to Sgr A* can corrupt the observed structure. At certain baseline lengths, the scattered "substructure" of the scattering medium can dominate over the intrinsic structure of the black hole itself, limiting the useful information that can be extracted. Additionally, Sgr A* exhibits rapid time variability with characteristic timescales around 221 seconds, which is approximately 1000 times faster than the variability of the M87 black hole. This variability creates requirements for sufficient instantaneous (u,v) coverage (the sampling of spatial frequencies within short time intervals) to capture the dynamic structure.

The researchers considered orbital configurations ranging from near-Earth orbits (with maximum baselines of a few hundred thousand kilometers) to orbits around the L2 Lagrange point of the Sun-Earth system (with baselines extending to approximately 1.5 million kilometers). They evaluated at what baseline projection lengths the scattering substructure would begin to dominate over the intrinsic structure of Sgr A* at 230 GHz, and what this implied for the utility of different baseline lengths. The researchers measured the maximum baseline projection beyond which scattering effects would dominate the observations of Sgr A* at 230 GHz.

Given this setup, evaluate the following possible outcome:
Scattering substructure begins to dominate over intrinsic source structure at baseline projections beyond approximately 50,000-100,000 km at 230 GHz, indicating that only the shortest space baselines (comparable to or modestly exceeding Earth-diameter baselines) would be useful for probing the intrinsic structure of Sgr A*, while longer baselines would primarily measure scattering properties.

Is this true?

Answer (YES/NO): NO